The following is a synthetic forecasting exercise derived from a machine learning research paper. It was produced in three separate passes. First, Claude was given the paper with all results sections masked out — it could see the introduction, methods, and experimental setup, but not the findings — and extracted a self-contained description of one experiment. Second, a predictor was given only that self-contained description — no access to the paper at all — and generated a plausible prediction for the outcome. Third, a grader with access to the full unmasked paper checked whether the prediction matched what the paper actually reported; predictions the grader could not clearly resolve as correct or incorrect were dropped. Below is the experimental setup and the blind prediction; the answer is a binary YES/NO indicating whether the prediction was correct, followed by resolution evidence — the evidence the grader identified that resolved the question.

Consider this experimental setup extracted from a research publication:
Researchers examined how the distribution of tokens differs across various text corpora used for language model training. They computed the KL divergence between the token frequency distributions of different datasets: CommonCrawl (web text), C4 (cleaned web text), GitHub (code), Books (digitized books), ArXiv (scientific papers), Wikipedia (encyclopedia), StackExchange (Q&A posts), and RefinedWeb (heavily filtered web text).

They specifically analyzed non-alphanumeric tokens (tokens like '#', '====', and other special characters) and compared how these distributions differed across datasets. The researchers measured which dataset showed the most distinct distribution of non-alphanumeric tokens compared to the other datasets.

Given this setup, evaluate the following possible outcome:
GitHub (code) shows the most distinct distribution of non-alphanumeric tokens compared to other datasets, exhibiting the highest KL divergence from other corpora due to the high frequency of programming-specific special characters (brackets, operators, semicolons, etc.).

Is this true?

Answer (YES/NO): NO